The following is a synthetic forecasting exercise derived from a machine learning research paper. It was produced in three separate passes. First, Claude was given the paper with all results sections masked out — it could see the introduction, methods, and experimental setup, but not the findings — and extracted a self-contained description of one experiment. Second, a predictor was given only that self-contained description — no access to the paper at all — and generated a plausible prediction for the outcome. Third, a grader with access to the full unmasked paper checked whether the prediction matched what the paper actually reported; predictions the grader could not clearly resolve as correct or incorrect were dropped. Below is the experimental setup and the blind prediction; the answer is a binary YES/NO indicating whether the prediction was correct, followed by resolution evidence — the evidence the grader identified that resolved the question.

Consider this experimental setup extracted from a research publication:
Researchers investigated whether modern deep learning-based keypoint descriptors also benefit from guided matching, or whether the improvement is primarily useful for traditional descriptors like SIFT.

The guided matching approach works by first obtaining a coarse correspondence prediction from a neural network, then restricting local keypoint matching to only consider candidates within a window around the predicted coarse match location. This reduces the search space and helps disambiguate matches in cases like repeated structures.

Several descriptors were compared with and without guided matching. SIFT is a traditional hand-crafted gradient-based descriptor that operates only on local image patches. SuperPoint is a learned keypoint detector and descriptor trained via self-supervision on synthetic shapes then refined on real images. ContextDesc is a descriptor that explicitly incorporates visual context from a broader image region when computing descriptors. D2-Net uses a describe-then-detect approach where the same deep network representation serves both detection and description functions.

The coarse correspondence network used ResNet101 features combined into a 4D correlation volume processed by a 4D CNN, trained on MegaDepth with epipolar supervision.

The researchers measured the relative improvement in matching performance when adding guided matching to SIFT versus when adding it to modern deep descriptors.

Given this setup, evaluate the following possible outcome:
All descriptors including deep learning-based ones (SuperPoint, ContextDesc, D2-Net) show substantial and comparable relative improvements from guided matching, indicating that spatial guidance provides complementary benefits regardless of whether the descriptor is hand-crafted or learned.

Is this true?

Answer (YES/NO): NO